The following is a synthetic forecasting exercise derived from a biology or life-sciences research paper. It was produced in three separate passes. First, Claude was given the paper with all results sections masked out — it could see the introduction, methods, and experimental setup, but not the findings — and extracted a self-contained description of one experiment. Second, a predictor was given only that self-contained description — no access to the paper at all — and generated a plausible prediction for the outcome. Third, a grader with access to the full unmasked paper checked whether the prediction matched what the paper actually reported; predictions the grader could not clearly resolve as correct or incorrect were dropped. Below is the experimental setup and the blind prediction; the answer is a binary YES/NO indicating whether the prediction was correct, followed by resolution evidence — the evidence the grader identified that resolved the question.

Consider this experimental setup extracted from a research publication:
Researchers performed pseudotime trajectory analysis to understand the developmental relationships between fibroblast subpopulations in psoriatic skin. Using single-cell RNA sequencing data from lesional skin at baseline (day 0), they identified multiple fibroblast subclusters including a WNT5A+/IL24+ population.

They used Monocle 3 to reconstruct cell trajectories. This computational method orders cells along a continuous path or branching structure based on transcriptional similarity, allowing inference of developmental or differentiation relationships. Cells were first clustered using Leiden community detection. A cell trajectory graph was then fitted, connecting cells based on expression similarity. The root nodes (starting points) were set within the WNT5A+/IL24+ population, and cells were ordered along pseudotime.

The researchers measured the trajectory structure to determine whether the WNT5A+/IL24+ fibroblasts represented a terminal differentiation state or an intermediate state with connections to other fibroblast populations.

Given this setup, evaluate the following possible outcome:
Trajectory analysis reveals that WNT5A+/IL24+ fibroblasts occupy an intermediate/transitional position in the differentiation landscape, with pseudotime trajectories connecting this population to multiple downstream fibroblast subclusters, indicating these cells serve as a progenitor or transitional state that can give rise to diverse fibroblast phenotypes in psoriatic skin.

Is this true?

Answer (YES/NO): NO